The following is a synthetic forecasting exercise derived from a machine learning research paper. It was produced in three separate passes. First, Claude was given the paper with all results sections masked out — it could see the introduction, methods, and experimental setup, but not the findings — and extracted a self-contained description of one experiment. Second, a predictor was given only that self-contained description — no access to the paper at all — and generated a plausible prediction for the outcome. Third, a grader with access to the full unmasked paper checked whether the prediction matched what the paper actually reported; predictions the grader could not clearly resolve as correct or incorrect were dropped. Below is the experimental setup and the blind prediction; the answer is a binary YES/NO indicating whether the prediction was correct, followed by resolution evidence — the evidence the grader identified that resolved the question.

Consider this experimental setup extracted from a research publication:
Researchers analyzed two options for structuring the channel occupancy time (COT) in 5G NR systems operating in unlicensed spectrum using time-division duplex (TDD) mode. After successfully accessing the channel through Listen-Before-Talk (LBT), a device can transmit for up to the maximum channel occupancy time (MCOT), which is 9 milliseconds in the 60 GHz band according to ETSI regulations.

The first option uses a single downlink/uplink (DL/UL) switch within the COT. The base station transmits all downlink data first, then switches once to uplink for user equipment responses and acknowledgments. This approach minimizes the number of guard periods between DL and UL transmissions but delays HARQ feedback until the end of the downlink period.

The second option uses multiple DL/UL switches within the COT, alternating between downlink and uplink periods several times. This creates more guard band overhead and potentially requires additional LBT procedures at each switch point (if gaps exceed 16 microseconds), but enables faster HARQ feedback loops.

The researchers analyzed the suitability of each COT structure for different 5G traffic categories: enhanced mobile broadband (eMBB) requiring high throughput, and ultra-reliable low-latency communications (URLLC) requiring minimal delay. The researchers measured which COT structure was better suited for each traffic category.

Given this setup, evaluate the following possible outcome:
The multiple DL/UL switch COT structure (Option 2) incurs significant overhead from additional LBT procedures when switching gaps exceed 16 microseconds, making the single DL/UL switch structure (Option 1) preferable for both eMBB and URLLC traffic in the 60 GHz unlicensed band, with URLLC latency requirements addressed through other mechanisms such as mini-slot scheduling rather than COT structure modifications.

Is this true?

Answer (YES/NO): NO